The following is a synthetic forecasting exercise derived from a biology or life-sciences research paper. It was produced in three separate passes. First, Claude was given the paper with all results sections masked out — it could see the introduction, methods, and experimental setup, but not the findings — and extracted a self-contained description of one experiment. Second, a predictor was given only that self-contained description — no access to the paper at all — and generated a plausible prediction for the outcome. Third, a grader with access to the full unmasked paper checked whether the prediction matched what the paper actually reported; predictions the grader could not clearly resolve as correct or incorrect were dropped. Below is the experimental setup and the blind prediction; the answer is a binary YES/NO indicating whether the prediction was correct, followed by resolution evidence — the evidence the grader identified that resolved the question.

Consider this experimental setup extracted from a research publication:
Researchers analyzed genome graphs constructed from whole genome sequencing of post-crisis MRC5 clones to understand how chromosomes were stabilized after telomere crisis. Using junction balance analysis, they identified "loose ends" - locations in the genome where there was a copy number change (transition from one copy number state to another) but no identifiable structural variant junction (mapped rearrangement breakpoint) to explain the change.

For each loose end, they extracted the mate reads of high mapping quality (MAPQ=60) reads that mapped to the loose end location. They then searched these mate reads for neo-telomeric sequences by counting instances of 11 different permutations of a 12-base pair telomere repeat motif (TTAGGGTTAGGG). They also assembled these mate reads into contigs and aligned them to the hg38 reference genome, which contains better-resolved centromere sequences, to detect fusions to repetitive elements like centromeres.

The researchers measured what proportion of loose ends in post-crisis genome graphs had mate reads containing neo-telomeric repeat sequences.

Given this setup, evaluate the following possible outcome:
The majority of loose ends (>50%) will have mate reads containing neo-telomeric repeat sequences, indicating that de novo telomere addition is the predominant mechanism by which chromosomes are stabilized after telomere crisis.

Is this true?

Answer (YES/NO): NO